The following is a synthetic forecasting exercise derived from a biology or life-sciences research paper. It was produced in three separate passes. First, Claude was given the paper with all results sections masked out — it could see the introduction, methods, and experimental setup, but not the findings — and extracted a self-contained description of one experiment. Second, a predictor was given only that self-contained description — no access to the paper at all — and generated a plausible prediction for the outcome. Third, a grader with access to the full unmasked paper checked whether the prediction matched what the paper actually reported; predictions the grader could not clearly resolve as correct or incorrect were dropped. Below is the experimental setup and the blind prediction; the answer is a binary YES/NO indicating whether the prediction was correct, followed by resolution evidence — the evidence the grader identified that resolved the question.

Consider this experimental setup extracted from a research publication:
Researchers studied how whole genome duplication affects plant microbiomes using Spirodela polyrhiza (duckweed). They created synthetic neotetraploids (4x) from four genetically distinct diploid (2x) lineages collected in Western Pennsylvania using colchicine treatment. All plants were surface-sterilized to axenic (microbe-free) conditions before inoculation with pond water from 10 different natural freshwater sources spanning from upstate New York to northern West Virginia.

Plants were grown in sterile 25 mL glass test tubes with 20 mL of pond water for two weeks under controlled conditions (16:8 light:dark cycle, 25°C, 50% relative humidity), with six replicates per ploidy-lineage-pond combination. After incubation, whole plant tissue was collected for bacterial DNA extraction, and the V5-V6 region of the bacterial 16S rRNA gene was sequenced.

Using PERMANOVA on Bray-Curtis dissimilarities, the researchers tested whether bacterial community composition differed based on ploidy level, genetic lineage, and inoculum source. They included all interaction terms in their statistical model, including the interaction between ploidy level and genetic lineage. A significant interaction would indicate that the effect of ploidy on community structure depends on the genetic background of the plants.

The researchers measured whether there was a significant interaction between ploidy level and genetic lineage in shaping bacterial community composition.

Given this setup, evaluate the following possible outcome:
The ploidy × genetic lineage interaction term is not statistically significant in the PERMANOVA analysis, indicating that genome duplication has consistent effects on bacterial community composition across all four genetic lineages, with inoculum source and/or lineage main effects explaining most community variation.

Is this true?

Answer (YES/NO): NO